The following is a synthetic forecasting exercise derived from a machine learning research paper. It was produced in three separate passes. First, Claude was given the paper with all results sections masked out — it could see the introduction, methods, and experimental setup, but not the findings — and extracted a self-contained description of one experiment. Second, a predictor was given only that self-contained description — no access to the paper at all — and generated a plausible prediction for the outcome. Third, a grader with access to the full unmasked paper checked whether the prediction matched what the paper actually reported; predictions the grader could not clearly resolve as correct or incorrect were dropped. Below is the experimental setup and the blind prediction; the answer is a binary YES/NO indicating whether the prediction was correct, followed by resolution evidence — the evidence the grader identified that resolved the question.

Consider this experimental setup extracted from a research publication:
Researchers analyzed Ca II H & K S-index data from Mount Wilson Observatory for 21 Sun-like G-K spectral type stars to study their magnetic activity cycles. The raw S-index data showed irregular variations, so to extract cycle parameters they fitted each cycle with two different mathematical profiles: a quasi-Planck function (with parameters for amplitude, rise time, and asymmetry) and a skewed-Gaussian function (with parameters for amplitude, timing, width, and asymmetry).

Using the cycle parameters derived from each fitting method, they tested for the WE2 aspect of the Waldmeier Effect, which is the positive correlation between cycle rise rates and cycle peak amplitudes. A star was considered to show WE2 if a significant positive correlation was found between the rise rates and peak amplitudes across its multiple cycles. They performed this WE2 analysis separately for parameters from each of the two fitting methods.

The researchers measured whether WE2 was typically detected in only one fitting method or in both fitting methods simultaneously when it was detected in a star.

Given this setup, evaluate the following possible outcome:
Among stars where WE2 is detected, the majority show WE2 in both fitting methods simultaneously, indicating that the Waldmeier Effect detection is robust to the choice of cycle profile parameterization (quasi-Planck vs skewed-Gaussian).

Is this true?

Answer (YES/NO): YES